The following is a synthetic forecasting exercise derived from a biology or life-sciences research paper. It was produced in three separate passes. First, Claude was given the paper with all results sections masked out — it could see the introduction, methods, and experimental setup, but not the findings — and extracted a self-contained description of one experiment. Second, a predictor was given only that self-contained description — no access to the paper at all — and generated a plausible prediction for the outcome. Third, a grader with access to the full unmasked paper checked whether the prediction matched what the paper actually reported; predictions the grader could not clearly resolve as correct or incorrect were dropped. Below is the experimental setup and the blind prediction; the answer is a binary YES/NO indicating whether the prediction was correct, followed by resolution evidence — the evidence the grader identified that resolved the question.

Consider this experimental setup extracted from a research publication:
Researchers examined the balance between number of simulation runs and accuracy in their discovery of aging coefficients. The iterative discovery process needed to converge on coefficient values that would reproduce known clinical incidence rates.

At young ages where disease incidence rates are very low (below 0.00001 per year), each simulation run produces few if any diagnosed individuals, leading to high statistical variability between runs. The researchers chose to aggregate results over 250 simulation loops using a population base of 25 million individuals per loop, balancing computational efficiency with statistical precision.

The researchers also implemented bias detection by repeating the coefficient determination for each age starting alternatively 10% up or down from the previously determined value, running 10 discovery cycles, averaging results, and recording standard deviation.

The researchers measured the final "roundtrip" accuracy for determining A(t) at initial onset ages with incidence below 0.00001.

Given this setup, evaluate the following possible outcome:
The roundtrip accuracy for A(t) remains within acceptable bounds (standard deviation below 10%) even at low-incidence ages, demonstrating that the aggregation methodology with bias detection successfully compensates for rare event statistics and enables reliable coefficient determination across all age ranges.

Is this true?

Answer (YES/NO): YES